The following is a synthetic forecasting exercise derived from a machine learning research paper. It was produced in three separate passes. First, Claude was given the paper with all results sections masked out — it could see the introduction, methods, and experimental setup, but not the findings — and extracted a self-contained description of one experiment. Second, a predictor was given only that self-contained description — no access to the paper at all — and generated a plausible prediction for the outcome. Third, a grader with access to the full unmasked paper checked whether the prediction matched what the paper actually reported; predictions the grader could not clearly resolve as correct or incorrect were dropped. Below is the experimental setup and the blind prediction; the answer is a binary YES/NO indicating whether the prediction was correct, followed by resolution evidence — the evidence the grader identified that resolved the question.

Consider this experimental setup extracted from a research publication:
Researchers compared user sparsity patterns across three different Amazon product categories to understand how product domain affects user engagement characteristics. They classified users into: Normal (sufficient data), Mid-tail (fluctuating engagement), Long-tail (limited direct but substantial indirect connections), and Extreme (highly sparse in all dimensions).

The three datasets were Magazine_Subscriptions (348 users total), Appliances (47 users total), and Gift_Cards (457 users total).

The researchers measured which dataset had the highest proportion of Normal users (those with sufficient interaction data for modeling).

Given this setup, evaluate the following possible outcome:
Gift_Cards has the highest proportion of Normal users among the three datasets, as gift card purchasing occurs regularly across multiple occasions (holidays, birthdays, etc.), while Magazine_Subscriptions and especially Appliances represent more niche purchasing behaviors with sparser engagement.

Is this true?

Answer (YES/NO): NO